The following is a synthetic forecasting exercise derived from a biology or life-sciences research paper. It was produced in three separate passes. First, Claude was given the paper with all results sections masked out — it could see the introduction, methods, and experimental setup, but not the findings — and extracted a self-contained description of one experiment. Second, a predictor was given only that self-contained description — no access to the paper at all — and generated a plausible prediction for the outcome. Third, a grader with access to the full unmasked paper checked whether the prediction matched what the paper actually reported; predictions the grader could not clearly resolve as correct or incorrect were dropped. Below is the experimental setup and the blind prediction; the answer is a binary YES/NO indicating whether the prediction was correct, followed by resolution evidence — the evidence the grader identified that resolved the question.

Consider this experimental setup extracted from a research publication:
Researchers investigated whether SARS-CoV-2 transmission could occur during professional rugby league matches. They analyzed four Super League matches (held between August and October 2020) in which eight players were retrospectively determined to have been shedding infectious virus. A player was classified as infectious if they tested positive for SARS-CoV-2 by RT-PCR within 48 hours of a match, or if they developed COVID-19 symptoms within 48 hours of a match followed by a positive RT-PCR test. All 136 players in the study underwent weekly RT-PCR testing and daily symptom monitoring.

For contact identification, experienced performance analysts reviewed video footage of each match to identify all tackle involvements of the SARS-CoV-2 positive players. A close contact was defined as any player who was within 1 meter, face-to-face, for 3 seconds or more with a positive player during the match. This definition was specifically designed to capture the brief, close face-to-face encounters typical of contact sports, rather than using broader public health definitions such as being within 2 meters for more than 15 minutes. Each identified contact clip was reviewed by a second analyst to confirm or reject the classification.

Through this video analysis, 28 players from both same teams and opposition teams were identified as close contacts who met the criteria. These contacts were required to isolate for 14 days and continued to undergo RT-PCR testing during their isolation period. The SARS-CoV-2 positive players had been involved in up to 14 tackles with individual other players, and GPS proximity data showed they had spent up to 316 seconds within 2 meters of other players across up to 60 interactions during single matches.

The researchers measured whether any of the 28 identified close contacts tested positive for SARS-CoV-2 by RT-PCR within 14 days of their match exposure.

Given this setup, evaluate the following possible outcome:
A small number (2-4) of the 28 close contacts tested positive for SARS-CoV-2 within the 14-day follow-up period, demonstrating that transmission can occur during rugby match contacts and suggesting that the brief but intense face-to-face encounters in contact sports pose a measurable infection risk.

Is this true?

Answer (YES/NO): NO